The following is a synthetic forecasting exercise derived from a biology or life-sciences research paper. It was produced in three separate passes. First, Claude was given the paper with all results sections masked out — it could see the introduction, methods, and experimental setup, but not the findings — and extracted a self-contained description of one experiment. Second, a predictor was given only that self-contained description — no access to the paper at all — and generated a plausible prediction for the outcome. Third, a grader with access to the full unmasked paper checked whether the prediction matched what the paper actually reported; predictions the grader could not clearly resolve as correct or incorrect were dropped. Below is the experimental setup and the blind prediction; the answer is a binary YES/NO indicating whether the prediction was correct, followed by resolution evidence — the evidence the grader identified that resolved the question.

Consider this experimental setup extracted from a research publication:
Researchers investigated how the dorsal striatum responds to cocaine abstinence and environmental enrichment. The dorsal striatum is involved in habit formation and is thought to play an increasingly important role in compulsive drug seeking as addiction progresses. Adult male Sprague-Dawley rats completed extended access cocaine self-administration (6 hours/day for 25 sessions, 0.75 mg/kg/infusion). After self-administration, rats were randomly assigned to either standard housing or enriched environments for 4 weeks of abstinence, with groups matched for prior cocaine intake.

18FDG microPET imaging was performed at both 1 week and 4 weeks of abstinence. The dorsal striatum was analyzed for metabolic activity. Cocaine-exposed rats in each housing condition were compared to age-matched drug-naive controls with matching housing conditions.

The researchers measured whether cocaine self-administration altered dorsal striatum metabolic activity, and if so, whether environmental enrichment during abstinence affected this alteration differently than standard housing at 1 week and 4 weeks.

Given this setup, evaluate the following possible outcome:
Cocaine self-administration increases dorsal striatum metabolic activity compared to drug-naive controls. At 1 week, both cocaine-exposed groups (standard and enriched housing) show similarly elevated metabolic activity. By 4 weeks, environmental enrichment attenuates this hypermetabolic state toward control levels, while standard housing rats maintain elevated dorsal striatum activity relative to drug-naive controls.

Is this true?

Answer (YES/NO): NO